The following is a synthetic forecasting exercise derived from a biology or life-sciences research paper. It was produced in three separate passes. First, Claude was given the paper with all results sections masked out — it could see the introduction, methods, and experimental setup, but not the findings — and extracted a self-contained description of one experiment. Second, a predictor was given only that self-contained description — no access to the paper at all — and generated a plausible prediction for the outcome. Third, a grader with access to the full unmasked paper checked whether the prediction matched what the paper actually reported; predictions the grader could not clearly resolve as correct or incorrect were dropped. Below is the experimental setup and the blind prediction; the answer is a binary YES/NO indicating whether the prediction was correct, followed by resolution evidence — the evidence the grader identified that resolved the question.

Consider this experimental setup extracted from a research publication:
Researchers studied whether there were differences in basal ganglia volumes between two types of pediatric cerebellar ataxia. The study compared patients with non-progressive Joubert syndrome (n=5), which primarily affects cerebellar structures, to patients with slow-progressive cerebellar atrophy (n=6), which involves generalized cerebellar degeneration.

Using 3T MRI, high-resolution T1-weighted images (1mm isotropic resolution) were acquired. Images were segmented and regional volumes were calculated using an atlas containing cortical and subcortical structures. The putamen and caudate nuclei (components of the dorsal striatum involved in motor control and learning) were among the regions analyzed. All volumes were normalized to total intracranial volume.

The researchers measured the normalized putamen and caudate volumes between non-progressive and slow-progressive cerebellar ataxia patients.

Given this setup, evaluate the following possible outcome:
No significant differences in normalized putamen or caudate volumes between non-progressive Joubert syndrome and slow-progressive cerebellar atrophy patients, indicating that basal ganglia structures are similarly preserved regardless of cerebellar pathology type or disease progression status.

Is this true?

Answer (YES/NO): YES